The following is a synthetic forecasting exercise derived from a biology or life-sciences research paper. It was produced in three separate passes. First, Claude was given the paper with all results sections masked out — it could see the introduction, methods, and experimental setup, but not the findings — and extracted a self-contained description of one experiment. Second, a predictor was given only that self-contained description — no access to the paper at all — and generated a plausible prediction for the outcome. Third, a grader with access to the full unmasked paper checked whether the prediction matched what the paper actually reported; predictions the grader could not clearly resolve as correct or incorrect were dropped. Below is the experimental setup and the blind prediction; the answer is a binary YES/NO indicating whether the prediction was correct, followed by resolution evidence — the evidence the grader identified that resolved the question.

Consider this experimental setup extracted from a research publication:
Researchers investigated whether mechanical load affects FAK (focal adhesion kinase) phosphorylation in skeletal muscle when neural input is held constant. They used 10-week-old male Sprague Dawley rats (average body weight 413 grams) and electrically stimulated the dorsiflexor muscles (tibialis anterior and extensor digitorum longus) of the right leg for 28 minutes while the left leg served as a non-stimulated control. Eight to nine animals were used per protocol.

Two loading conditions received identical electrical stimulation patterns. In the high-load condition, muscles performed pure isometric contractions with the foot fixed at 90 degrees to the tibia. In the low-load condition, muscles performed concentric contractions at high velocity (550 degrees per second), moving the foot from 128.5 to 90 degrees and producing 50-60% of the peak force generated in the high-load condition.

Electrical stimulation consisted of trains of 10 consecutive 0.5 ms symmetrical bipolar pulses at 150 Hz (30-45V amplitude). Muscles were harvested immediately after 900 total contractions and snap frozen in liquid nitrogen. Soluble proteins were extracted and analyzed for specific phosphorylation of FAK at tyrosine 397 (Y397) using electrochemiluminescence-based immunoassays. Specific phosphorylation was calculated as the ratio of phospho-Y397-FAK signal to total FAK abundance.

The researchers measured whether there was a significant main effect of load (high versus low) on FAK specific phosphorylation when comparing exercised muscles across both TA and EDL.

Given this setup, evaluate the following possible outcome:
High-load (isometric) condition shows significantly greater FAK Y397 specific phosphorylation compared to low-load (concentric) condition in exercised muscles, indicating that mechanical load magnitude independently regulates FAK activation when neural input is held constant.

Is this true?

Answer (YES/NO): NO